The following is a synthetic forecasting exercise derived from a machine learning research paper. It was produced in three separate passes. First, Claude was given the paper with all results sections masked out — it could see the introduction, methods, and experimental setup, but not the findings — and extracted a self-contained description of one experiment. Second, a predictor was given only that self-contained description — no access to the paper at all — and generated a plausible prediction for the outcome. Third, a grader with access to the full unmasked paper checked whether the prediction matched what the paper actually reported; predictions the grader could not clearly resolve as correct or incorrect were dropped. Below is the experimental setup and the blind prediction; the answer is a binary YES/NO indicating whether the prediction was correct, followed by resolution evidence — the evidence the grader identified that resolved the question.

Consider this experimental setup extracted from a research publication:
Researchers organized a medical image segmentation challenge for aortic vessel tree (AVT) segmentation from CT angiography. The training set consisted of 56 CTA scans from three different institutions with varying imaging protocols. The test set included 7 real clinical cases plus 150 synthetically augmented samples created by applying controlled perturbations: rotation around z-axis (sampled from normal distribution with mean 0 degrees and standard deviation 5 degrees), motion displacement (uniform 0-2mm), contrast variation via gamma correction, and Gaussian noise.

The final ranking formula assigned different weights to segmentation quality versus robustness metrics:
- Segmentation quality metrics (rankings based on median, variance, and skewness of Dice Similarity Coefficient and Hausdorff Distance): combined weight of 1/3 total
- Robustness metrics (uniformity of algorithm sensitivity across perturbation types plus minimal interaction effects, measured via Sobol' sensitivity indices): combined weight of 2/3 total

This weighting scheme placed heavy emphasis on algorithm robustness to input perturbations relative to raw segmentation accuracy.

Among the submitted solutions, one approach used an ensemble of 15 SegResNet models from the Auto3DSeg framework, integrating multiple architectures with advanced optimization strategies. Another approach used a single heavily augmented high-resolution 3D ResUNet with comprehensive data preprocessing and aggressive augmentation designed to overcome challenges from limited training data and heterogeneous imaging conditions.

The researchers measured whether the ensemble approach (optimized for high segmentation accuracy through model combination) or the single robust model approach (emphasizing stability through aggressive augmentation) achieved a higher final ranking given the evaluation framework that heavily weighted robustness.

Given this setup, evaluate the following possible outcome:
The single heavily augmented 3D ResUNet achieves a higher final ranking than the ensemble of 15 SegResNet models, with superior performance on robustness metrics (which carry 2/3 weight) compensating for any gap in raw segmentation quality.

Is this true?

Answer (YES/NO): NO